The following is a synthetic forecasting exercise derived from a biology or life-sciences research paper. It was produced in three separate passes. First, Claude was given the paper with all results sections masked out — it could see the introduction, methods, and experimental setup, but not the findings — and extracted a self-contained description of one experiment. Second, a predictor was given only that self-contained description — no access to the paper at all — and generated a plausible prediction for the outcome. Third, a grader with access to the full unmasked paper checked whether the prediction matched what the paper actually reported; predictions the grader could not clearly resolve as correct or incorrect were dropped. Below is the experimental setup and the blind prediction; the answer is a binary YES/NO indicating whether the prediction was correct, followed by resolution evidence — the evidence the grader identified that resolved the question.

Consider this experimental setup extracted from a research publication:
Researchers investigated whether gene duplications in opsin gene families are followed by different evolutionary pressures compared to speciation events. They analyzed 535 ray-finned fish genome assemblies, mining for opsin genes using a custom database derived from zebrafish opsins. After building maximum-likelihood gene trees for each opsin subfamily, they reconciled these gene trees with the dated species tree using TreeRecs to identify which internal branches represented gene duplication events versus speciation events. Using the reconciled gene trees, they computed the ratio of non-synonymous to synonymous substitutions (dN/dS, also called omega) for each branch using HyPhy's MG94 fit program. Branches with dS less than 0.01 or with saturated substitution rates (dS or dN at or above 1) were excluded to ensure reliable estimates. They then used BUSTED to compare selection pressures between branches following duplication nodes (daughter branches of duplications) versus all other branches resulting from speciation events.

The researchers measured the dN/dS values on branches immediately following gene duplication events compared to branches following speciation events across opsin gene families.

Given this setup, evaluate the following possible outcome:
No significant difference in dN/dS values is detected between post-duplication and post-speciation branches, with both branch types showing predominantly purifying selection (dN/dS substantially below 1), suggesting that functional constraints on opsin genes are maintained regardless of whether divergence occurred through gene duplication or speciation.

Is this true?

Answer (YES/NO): NO